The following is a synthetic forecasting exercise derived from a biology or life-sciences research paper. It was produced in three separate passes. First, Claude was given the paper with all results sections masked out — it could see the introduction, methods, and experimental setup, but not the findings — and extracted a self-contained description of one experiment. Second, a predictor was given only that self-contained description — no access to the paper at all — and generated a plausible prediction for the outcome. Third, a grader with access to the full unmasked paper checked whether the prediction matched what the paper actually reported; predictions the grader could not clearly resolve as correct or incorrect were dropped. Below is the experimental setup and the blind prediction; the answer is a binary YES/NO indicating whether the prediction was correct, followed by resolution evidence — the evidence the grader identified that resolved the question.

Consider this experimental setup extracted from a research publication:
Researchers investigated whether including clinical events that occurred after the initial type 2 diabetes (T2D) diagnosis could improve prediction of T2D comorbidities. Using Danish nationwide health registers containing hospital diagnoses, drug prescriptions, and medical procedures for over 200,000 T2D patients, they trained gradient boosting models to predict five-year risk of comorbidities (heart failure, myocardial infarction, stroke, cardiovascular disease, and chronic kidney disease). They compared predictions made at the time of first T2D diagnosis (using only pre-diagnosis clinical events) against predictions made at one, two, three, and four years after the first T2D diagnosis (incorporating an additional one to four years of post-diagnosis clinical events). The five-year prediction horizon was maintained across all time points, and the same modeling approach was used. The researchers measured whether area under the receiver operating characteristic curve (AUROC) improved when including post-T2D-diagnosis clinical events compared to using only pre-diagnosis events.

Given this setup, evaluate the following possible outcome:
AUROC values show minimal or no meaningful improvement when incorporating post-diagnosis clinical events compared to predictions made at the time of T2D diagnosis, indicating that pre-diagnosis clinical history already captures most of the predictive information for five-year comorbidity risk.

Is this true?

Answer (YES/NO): YES